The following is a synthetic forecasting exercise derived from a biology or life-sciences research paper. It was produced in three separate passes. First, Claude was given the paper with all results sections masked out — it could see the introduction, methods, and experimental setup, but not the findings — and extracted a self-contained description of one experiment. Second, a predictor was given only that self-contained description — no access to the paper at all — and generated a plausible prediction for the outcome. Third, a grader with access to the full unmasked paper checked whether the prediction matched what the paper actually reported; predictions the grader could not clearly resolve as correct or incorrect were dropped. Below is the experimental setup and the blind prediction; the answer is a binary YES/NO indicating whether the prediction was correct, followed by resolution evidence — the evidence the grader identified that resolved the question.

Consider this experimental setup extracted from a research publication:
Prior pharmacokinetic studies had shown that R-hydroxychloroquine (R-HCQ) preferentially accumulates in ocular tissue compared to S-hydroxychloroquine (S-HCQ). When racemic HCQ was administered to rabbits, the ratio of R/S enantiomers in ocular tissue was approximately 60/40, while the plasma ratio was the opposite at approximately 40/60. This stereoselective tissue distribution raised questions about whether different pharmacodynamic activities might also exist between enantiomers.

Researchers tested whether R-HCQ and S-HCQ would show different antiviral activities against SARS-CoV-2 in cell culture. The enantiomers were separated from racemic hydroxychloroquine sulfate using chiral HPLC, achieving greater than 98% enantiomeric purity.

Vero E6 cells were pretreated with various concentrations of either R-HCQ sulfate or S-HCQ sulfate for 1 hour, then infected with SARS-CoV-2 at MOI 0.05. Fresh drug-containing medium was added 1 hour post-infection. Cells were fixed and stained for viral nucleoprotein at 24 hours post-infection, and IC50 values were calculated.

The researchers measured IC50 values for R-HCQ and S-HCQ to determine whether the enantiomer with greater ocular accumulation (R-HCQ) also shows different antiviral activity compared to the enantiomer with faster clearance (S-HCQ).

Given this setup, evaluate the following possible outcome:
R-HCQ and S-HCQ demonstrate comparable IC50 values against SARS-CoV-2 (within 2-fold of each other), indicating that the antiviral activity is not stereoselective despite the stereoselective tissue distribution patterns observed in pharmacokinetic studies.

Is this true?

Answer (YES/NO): NO